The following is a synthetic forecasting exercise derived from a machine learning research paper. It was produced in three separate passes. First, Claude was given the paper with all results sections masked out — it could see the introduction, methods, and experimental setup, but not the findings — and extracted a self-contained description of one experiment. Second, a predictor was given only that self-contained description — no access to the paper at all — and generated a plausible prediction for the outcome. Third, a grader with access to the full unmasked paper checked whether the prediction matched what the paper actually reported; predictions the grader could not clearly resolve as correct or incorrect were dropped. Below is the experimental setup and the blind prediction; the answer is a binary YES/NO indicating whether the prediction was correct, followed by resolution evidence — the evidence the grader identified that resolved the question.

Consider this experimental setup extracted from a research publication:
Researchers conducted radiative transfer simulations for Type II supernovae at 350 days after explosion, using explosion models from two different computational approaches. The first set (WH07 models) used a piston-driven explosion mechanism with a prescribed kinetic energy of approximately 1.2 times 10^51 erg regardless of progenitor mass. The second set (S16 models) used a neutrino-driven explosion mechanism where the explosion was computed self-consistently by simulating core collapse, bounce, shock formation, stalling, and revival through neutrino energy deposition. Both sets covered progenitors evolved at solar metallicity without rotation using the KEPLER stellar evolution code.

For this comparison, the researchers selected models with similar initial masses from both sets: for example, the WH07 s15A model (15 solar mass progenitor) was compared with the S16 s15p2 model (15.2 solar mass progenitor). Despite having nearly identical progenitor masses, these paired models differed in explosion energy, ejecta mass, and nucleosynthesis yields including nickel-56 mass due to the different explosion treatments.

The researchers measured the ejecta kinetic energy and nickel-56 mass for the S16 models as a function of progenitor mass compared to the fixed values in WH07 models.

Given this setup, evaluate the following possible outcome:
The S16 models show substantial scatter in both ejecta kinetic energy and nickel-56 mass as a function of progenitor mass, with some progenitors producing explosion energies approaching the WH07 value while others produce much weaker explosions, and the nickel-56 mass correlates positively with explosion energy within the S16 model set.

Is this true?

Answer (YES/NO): NO